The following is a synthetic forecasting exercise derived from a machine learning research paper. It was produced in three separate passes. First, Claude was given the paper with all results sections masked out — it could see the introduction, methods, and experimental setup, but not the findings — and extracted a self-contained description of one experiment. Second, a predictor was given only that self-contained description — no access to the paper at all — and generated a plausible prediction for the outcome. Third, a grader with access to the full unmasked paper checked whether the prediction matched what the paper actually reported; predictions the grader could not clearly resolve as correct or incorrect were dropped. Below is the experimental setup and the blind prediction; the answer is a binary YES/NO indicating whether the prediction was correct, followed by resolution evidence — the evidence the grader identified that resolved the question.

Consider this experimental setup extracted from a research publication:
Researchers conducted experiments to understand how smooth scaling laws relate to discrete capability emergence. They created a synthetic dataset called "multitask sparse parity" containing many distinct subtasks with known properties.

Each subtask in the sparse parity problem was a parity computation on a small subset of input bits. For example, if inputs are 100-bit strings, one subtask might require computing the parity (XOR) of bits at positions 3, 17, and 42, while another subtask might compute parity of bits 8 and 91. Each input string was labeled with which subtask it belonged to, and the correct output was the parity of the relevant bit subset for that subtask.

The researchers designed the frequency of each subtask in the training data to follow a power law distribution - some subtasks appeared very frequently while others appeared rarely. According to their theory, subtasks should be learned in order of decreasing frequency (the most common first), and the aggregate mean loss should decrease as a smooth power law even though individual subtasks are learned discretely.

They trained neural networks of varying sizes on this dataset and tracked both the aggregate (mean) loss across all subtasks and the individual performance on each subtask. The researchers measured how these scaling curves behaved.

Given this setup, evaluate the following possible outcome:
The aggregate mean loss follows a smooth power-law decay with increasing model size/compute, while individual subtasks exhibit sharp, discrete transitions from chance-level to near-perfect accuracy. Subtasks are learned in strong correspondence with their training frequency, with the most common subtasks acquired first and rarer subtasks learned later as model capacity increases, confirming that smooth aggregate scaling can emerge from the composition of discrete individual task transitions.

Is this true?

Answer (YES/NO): YES